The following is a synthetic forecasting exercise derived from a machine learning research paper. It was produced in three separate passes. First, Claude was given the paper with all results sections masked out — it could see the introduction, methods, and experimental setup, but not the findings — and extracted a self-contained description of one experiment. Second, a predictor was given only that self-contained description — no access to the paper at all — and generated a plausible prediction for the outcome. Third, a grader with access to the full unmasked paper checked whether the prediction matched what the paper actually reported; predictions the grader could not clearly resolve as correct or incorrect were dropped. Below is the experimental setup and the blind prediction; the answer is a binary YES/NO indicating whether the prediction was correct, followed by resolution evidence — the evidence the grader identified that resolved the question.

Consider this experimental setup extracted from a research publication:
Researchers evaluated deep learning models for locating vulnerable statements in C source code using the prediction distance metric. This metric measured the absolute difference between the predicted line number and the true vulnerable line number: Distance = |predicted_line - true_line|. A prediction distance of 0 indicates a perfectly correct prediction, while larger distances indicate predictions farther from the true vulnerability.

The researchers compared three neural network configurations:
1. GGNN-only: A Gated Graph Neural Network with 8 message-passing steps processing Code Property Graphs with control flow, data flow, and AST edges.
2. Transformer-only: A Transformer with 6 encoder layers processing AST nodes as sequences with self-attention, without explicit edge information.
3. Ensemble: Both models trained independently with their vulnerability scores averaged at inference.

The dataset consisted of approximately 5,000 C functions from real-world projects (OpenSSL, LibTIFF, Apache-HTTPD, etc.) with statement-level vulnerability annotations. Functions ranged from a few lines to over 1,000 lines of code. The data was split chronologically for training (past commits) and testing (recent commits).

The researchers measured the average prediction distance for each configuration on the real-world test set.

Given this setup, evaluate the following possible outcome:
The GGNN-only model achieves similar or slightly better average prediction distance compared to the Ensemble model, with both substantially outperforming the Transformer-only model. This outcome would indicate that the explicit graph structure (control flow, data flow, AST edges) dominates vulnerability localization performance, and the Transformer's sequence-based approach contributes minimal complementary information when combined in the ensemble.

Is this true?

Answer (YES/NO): NO